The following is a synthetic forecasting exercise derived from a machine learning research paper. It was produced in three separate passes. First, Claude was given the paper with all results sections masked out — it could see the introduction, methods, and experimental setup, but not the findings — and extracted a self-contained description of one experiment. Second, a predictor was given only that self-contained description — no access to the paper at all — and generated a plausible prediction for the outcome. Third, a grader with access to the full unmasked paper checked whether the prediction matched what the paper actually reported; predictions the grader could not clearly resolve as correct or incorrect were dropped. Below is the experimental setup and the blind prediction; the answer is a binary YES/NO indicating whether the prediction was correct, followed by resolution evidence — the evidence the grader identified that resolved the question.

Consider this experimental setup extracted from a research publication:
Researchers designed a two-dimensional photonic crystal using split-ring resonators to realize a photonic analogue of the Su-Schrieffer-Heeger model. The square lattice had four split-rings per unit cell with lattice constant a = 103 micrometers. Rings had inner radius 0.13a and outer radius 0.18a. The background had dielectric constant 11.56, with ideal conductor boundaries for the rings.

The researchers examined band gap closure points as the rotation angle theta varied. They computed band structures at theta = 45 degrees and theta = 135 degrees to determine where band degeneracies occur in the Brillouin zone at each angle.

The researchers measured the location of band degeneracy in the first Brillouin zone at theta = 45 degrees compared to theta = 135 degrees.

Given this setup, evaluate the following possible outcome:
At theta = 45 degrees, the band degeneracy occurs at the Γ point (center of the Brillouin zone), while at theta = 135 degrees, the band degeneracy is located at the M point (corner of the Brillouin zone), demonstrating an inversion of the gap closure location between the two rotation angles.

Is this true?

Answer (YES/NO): NO